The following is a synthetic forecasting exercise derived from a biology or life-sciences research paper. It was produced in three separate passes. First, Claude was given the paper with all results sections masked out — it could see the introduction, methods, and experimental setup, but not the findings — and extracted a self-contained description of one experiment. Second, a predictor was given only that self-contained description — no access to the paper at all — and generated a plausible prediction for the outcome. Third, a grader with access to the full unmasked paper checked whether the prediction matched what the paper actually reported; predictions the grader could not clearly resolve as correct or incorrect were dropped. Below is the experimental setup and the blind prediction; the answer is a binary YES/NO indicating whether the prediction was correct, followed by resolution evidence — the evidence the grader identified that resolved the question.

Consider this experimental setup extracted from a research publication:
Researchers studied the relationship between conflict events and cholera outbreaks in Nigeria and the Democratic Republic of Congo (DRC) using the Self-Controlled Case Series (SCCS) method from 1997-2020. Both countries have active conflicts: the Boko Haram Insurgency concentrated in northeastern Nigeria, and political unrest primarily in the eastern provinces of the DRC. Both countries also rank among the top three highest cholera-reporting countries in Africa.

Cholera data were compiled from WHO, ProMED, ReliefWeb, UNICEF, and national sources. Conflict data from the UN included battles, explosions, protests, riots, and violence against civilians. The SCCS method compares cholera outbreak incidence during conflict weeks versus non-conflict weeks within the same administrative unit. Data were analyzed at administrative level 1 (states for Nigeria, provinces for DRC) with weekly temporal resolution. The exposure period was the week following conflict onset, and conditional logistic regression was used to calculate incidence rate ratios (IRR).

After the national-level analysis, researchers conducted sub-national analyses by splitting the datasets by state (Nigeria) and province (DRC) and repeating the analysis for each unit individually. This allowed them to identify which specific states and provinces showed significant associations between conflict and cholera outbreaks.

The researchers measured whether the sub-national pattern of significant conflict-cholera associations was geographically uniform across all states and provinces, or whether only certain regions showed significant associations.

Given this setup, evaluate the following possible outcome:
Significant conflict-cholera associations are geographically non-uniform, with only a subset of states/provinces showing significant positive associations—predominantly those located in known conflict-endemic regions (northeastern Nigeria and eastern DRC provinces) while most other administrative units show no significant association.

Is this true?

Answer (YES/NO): NO